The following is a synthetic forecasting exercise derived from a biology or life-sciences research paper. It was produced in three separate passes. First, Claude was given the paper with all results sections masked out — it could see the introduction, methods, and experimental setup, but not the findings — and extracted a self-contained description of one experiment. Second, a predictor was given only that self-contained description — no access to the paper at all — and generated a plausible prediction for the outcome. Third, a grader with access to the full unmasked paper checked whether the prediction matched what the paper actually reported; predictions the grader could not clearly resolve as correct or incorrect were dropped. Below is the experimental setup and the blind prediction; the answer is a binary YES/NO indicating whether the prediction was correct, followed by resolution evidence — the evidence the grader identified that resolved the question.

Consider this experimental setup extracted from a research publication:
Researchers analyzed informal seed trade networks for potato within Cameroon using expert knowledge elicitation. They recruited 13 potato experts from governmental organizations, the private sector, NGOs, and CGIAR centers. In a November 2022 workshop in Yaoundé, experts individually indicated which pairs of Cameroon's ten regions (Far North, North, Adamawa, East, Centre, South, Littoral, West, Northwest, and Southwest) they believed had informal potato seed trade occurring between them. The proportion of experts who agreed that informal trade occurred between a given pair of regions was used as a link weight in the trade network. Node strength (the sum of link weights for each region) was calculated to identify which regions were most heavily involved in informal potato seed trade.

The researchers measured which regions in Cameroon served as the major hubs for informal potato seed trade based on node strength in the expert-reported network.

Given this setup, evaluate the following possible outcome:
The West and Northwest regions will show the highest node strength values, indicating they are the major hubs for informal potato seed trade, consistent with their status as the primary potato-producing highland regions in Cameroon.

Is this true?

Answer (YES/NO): NO